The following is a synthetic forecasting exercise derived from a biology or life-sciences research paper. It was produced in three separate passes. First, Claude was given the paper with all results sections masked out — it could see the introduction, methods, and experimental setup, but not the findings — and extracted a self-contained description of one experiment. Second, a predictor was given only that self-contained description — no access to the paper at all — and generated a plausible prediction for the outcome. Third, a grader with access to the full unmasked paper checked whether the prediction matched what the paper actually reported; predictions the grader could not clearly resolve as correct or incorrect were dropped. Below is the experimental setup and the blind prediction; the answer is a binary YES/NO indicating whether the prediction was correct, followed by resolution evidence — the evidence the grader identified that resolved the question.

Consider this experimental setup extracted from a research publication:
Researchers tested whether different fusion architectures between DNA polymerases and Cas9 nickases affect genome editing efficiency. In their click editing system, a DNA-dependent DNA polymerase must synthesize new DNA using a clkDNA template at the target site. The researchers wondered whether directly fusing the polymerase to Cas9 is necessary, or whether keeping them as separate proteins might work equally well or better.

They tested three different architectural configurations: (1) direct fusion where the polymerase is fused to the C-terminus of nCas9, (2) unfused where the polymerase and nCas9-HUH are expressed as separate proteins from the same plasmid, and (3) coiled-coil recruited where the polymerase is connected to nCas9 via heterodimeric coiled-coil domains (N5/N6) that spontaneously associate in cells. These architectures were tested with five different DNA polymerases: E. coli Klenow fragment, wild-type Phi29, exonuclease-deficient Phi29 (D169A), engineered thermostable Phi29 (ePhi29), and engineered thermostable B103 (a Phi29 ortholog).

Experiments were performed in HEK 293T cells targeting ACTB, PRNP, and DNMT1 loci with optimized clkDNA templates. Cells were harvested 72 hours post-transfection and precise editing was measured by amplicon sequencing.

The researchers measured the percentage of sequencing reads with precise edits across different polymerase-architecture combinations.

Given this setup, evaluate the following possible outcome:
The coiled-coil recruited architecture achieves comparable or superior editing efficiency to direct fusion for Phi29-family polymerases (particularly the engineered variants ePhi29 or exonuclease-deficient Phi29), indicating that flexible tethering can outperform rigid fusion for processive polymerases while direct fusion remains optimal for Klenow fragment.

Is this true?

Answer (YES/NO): NO